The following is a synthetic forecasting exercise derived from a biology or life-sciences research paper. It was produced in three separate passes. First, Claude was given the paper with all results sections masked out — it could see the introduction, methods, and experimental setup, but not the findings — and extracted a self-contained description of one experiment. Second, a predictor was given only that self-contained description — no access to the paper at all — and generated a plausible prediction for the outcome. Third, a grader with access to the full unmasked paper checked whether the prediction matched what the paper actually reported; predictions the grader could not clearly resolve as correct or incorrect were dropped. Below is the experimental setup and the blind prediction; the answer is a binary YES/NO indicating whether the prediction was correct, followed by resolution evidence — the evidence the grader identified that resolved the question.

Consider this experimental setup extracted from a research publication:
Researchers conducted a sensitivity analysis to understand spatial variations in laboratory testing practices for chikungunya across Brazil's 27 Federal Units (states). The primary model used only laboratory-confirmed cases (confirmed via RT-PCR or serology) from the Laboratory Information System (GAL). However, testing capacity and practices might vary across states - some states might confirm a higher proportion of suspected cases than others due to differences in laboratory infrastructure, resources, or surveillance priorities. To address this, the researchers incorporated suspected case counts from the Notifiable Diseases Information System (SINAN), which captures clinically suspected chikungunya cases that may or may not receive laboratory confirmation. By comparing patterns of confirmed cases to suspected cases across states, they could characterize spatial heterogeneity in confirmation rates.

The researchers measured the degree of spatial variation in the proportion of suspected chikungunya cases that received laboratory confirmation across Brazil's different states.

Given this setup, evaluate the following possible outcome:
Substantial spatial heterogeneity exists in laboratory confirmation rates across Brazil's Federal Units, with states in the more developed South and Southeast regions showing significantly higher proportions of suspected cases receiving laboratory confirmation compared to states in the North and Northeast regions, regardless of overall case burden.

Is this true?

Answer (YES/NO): NO